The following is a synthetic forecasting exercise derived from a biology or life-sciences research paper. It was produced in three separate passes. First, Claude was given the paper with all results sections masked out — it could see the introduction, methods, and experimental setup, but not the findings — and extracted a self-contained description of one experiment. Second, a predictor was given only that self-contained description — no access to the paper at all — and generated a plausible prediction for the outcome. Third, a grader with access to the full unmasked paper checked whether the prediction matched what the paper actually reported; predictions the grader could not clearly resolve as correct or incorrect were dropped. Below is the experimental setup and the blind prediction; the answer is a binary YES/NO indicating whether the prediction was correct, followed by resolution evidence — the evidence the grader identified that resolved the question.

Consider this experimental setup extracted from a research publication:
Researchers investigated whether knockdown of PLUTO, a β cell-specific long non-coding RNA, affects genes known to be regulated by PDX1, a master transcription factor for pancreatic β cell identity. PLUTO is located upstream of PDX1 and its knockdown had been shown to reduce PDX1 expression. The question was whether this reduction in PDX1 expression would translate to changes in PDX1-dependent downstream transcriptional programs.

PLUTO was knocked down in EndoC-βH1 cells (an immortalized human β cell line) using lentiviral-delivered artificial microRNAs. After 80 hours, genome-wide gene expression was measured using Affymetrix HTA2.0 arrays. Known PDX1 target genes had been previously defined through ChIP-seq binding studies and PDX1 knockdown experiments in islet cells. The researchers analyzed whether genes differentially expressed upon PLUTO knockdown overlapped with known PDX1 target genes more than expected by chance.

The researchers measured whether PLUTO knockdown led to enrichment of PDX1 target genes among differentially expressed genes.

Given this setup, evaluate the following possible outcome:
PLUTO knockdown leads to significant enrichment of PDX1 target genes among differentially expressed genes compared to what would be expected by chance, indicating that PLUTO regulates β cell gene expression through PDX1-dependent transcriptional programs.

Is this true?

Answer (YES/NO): YES